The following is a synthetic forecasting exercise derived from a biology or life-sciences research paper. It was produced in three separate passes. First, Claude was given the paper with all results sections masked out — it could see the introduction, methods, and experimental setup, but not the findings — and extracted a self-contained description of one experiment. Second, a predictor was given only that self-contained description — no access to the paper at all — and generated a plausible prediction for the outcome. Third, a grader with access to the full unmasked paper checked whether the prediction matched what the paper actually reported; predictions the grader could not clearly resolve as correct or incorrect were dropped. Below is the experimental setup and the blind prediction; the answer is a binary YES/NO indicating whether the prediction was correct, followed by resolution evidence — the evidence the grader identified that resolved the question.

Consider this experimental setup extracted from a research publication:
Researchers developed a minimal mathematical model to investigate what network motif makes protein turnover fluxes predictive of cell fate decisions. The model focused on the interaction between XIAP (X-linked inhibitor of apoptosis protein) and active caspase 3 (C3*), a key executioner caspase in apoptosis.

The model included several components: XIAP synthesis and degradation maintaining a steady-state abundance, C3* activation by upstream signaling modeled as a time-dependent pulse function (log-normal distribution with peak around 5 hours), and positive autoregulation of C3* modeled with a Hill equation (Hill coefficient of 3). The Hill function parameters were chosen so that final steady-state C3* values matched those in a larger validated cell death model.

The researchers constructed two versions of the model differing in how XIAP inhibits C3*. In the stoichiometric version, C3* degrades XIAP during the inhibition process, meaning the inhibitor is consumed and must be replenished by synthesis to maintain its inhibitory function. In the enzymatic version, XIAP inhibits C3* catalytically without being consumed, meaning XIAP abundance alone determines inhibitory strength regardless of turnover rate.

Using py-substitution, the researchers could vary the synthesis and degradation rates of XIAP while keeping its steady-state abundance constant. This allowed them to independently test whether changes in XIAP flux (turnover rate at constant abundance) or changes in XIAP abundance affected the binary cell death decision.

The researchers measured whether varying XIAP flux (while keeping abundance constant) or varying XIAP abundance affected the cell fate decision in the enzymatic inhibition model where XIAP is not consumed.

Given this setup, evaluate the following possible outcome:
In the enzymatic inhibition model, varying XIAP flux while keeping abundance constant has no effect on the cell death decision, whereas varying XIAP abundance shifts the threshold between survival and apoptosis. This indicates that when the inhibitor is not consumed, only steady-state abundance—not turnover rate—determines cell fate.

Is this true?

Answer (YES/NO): YES